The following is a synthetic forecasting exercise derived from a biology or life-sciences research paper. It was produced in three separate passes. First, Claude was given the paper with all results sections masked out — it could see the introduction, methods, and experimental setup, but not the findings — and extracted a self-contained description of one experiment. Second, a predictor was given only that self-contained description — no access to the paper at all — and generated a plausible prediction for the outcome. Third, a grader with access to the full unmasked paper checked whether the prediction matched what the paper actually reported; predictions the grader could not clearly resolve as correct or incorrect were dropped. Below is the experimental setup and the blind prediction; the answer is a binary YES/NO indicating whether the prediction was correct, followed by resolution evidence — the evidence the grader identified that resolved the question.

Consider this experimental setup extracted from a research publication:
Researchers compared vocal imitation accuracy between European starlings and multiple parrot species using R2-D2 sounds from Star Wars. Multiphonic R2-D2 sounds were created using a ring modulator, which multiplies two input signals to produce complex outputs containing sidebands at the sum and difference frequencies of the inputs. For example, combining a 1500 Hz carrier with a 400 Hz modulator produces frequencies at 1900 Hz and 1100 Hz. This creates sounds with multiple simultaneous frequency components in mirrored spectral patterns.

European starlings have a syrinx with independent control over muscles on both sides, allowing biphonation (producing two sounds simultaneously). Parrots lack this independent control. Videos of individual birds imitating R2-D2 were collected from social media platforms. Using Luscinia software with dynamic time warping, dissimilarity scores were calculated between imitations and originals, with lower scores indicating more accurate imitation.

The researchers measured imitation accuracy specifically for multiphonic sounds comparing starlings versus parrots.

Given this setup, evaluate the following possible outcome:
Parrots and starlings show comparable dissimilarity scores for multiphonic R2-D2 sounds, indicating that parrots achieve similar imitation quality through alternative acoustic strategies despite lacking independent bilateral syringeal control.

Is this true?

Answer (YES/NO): NO